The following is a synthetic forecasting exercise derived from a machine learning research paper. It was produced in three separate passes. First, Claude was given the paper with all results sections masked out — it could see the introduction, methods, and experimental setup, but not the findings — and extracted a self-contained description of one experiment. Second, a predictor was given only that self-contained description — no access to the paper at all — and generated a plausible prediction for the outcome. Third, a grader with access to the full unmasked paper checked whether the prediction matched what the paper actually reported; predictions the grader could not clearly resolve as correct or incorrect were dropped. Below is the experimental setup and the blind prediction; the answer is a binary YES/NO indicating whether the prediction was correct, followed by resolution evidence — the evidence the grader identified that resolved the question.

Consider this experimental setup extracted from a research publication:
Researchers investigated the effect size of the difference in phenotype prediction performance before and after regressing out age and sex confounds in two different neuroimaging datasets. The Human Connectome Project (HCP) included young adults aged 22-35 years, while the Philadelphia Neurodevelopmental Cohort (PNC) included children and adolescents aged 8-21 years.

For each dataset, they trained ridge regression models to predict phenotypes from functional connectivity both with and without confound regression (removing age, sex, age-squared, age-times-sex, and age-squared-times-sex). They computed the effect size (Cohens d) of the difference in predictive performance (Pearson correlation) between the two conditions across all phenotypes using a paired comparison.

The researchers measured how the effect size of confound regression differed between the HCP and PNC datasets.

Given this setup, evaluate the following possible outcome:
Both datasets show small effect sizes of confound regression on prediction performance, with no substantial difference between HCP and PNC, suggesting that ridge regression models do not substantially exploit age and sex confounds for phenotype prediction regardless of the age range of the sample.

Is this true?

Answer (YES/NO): NO